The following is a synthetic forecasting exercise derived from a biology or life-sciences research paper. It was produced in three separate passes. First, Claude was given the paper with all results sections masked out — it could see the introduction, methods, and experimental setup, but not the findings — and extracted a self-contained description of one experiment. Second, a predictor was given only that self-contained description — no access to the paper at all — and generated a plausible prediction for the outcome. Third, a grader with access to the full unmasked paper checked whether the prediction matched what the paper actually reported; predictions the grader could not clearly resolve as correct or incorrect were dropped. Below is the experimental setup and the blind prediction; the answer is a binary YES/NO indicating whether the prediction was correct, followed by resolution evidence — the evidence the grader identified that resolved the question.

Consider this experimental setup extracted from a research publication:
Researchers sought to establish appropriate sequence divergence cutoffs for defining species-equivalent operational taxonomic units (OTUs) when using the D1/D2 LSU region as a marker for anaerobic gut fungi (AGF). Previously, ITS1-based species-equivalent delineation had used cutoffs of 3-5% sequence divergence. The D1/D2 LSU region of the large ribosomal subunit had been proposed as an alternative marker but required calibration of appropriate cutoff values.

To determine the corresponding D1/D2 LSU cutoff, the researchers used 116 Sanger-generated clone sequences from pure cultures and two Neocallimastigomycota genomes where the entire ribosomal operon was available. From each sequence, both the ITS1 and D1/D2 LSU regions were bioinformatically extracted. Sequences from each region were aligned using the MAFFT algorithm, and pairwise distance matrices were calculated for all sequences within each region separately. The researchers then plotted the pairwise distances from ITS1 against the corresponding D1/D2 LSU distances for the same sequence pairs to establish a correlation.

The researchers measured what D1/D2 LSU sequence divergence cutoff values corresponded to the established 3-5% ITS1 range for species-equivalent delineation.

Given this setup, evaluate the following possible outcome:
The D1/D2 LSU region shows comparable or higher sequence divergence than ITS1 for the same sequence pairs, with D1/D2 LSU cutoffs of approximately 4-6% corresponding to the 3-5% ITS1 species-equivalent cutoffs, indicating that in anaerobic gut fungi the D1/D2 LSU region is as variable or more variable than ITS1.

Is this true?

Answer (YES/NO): NO